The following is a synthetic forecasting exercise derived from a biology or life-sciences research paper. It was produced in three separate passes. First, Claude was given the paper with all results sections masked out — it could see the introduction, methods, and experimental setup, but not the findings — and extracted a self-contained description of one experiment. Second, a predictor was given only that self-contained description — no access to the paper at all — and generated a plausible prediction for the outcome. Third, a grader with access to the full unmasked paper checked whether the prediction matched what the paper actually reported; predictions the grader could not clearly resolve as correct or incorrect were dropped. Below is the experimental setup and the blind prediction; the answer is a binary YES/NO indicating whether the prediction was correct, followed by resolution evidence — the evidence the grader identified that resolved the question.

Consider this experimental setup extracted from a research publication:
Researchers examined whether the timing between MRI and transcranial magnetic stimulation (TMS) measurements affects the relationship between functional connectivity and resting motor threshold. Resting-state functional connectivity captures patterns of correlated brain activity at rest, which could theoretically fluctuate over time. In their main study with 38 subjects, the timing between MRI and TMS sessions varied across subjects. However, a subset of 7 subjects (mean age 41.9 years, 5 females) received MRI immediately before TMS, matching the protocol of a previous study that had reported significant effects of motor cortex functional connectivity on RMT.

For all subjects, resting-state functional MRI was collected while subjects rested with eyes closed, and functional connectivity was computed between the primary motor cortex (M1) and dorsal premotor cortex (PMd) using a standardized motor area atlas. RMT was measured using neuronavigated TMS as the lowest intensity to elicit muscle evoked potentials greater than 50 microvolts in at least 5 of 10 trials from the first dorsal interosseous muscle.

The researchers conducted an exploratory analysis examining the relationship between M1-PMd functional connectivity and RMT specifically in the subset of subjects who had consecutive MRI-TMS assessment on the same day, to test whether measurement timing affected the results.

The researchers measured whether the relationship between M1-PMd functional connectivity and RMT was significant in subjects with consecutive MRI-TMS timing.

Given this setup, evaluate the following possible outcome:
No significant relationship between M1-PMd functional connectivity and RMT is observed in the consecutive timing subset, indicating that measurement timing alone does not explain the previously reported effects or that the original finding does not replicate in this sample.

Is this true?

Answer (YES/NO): YES